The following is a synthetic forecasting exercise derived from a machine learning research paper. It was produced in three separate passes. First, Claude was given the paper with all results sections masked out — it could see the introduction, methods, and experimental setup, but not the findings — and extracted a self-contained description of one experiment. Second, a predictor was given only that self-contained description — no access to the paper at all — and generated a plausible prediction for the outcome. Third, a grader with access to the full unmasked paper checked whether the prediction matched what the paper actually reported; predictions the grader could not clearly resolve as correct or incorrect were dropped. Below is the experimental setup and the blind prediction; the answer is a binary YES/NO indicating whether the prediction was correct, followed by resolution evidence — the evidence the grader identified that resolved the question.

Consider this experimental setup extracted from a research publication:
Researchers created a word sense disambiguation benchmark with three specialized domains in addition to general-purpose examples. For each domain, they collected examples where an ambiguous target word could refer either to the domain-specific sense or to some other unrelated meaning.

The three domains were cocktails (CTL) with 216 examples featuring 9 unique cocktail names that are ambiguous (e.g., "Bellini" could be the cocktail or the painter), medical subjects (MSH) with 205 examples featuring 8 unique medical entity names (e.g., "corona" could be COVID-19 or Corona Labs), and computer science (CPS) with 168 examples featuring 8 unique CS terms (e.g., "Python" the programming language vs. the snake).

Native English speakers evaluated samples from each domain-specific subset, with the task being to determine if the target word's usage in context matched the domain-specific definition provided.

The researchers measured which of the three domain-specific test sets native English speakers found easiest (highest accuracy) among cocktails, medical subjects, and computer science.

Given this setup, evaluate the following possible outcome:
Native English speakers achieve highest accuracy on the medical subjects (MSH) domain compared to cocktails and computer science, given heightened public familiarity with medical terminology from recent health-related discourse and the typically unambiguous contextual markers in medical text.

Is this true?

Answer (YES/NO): NO